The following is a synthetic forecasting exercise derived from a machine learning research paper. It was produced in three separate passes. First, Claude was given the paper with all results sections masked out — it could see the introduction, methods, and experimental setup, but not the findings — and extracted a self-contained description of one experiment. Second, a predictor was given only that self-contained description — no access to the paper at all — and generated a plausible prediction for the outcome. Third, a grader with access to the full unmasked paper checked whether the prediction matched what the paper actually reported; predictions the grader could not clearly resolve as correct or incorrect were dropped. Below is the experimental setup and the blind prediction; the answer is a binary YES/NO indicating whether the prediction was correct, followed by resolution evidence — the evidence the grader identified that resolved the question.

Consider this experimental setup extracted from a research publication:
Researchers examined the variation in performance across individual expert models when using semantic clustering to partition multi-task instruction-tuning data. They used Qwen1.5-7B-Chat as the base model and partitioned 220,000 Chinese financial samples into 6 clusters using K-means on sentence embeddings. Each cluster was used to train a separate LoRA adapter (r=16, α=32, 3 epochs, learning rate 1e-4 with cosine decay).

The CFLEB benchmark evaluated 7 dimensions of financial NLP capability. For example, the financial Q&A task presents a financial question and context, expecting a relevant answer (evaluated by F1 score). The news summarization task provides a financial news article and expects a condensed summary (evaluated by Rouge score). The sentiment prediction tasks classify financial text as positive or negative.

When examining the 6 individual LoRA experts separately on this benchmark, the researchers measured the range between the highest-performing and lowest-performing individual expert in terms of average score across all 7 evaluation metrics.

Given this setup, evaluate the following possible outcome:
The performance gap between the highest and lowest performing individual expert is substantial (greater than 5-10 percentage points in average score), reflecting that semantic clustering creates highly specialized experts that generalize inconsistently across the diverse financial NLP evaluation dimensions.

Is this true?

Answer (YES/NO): YES